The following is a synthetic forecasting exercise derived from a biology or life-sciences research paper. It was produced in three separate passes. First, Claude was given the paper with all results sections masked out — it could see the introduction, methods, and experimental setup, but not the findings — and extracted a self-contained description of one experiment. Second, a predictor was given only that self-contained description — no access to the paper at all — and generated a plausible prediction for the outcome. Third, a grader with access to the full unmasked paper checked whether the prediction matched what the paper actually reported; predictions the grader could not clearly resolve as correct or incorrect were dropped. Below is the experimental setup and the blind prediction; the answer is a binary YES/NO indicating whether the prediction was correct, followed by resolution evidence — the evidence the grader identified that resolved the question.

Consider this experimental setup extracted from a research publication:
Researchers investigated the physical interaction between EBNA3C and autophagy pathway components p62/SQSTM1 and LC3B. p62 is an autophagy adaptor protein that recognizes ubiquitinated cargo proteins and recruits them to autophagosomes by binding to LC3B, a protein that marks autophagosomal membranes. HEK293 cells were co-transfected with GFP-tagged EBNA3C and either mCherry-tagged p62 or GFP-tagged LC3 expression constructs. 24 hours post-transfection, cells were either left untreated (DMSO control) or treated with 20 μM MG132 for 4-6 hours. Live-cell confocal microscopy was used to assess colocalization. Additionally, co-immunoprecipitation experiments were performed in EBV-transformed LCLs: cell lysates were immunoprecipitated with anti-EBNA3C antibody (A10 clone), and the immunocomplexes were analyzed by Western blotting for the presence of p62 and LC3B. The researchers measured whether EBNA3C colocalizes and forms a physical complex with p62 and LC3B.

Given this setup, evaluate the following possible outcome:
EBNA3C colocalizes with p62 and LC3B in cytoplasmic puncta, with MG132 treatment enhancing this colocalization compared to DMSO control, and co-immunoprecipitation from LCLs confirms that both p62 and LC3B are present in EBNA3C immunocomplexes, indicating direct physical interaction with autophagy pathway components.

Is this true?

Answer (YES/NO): YES